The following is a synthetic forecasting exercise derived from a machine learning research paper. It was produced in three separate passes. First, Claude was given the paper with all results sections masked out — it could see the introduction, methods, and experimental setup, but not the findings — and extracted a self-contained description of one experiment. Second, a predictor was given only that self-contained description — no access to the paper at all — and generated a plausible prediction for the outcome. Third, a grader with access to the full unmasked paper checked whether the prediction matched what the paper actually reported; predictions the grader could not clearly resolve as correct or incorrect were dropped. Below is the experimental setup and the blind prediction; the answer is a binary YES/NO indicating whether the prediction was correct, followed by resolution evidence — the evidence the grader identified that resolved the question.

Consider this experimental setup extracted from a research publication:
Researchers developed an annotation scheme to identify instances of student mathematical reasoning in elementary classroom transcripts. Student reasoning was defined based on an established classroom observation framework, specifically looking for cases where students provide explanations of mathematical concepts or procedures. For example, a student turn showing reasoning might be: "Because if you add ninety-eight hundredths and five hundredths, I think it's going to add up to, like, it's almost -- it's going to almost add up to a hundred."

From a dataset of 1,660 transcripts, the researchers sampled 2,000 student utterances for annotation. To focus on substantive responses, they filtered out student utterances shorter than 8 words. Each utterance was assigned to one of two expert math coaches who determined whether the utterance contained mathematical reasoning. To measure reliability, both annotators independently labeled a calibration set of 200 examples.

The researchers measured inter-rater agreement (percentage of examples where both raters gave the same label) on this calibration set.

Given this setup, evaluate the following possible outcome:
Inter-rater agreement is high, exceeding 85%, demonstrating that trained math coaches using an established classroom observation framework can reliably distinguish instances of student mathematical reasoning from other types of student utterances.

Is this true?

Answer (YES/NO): YES